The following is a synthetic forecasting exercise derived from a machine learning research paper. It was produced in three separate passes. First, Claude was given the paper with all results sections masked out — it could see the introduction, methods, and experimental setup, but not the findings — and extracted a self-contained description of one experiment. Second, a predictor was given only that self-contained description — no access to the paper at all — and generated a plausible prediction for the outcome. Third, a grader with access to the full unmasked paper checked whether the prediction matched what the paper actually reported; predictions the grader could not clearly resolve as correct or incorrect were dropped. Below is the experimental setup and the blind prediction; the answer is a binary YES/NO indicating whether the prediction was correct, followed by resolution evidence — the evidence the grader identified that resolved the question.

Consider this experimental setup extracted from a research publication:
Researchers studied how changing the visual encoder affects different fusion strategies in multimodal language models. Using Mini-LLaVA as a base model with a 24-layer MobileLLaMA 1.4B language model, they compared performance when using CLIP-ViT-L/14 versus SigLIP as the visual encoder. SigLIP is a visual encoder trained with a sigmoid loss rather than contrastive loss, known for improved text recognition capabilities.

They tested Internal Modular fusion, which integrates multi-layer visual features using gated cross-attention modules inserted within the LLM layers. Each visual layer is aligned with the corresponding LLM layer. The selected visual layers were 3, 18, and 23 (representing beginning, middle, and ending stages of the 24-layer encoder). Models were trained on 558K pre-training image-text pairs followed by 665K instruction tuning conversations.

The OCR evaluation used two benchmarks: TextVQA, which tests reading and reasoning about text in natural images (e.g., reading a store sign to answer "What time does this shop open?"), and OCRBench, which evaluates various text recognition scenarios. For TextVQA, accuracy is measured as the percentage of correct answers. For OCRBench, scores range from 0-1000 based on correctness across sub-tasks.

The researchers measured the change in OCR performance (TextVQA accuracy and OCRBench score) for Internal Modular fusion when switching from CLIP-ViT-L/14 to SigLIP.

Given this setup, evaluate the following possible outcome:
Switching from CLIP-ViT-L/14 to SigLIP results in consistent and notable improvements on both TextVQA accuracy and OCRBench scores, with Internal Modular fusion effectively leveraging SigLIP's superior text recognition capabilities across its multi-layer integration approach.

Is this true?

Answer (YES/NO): NO